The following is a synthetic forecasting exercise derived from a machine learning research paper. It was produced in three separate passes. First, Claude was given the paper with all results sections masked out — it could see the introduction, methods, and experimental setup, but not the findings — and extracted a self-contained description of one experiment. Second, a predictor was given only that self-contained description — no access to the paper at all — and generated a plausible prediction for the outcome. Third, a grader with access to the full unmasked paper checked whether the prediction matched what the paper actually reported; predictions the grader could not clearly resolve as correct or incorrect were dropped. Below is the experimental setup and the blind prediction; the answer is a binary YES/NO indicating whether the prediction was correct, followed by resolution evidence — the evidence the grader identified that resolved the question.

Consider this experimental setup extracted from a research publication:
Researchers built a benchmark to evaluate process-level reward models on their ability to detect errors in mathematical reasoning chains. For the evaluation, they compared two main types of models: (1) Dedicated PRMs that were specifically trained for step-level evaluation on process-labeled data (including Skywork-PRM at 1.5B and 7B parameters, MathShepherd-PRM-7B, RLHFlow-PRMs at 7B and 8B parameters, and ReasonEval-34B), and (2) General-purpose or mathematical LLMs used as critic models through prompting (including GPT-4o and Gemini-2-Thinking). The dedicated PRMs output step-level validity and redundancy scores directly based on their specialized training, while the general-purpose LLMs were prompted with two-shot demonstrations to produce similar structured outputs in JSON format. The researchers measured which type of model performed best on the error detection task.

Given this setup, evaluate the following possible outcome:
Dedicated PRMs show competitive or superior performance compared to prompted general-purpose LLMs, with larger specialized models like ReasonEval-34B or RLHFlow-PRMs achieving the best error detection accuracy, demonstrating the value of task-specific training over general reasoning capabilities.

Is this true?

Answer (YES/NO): NO